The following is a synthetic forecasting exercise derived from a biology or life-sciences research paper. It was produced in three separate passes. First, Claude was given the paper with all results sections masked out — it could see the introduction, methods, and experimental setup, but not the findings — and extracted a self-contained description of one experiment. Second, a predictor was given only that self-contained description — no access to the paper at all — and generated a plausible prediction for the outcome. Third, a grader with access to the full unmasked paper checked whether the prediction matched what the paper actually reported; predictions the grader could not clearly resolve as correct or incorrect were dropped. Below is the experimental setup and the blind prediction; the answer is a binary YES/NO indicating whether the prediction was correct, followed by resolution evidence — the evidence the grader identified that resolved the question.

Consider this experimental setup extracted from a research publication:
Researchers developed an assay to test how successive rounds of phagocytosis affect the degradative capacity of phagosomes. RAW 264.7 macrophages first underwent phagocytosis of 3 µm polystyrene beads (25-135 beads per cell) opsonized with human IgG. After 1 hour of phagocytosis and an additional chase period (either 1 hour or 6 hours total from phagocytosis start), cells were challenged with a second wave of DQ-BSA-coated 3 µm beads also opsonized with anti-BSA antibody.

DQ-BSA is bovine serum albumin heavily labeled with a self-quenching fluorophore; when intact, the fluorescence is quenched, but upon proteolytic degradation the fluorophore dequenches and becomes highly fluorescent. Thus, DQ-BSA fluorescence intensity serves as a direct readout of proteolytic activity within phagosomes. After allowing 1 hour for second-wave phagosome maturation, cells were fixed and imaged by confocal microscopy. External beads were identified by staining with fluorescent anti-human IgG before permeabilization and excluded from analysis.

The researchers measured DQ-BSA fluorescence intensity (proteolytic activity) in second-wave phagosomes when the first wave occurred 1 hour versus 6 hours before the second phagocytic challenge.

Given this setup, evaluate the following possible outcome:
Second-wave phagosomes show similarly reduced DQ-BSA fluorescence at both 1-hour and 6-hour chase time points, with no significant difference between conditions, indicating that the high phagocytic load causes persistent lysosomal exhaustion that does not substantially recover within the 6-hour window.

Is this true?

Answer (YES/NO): YES